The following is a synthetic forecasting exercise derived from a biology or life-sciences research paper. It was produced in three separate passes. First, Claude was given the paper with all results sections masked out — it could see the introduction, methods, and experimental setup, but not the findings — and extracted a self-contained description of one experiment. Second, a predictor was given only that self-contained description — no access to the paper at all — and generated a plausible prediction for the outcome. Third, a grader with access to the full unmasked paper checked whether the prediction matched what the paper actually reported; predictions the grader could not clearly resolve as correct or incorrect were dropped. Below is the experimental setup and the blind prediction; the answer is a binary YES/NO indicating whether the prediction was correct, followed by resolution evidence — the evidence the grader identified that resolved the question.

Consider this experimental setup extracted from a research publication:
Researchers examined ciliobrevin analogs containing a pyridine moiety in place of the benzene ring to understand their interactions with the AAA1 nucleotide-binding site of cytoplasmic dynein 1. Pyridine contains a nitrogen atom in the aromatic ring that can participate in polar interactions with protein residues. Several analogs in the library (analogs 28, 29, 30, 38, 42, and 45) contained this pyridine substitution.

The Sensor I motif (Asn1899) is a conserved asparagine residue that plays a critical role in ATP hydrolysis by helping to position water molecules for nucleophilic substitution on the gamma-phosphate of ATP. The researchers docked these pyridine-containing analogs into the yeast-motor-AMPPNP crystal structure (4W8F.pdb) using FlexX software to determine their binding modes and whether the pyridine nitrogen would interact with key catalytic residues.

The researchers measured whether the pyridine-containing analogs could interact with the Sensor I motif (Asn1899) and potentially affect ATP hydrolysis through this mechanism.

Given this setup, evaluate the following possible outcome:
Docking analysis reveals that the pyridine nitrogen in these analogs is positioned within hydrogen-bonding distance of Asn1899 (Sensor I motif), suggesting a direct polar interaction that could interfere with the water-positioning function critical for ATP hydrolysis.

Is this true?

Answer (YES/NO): NO